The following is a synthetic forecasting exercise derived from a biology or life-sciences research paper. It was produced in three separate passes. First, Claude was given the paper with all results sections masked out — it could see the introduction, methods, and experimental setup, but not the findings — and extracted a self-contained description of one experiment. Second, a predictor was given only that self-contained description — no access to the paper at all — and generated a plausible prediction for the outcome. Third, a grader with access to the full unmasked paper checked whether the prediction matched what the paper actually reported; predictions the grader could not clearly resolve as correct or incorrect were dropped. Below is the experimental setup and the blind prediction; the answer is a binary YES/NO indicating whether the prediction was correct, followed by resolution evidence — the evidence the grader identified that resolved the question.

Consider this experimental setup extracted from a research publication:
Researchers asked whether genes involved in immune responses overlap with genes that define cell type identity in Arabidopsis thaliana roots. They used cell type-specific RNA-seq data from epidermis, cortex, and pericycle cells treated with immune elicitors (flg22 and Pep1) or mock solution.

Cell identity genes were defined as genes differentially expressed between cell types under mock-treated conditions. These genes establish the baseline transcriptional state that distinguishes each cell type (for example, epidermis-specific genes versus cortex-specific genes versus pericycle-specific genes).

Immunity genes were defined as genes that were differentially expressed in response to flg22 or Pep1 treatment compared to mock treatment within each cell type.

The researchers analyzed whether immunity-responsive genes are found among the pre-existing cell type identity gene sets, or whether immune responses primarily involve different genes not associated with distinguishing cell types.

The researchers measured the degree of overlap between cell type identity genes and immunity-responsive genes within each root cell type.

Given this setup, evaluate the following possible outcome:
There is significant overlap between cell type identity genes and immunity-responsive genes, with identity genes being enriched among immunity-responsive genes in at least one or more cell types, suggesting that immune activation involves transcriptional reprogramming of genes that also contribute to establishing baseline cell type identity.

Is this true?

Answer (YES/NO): NO